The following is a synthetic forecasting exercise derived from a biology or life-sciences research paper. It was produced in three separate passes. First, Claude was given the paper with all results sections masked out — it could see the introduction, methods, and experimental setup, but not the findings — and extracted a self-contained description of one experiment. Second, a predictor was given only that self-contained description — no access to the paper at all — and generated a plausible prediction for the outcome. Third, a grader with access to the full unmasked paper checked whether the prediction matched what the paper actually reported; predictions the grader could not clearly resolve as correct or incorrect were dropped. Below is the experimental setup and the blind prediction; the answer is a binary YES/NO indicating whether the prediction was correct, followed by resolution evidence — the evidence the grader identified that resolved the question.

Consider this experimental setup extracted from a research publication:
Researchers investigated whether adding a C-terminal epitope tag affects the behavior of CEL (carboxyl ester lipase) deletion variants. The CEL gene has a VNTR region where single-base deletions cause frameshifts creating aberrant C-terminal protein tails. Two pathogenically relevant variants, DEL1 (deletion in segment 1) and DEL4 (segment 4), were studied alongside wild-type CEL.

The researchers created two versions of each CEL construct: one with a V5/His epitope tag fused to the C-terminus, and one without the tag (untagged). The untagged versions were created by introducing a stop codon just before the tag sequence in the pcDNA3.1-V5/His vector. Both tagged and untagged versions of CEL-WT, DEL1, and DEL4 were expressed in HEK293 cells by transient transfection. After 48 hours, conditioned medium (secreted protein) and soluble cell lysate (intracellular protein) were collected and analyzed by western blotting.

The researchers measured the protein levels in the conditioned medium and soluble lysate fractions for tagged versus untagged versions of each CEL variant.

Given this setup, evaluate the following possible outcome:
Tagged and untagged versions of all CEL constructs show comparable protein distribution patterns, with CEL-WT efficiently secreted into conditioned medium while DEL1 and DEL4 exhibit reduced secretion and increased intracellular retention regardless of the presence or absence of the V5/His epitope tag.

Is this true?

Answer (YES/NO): NO